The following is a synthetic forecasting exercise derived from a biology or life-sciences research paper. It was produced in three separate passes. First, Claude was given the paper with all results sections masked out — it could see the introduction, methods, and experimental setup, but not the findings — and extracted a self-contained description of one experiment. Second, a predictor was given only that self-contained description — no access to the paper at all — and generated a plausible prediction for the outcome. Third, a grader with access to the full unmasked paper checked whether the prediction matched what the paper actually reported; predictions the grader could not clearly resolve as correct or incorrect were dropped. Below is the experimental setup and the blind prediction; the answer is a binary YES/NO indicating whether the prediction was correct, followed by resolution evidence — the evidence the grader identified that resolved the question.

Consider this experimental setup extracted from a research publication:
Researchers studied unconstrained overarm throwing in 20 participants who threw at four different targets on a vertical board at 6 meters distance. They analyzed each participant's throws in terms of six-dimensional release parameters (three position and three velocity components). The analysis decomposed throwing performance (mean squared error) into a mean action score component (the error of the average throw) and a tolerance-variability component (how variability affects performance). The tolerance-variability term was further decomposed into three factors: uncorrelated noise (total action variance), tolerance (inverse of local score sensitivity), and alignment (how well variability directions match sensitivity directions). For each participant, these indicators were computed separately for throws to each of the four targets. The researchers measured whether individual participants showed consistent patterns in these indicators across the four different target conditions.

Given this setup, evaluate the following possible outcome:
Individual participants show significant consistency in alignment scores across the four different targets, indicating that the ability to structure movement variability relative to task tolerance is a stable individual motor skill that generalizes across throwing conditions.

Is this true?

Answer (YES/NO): YES